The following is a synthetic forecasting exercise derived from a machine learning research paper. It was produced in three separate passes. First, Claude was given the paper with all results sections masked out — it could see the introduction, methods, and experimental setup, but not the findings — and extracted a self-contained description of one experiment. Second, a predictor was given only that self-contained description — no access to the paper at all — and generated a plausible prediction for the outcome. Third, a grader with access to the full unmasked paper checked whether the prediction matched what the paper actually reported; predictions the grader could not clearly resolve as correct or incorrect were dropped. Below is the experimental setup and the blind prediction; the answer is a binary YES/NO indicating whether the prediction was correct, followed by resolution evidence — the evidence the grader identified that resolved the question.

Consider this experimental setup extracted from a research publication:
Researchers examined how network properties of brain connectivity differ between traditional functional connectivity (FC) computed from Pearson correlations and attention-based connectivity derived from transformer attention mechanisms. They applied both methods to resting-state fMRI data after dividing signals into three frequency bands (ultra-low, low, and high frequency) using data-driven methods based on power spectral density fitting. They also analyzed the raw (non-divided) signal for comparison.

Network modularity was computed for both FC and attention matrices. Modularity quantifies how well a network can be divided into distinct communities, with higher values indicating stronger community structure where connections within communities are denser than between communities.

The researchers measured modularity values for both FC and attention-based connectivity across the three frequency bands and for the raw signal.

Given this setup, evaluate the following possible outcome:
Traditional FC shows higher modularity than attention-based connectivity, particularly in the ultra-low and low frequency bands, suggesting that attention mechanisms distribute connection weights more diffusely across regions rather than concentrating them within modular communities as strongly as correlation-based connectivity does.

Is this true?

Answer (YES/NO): NO